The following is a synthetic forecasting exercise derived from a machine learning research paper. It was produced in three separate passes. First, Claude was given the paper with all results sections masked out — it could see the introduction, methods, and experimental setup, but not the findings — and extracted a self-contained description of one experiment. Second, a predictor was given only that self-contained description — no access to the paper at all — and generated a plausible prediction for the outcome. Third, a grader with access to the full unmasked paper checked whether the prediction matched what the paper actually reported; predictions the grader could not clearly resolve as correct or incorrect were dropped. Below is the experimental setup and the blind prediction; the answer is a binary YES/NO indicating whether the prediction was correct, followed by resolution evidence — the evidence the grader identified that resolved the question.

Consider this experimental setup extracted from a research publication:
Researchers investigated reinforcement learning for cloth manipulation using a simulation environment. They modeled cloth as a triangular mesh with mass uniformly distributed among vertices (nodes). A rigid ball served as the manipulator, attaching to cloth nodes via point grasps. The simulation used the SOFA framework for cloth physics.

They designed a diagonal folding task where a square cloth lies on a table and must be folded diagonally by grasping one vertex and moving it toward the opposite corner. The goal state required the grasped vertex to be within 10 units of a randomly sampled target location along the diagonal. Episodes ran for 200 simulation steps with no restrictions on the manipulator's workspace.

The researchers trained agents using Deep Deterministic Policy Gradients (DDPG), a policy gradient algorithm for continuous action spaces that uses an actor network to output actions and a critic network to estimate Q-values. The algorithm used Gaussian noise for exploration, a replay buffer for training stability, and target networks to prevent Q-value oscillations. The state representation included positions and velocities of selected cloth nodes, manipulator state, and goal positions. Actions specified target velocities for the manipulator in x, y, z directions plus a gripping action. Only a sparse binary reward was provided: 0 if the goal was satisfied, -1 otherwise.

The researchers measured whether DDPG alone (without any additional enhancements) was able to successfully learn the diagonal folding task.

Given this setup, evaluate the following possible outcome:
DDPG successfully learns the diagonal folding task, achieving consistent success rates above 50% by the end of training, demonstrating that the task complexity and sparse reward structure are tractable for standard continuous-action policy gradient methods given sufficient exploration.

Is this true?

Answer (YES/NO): NO